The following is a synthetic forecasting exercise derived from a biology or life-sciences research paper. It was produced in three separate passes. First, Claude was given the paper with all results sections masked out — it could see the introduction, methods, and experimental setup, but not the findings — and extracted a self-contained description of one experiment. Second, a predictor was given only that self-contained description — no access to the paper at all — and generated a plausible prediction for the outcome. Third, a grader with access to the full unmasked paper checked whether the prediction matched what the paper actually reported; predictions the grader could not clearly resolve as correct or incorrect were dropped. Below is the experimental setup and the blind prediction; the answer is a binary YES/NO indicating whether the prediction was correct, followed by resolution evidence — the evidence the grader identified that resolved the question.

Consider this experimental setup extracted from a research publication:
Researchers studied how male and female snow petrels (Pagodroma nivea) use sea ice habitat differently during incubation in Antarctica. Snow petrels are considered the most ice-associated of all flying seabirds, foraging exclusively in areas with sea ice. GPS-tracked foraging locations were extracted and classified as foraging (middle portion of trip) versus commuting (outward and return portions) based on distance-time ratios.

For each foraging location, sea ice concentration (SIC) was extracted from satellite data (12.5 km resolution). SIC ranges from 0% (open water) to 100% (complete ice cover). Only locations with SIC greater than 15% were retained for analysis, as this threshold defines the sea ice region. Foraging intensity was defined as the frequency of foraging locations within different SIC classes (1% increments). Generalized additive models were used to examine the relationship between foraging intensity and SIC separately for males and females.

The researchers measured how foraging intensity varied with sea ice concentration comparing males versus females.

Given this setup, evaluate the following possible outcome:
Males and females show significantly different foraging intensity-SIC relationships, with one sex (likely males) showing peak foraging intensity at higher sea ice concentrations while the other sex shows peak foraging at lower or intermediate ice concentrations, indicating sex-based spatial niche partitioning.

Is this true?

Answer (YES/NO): NO